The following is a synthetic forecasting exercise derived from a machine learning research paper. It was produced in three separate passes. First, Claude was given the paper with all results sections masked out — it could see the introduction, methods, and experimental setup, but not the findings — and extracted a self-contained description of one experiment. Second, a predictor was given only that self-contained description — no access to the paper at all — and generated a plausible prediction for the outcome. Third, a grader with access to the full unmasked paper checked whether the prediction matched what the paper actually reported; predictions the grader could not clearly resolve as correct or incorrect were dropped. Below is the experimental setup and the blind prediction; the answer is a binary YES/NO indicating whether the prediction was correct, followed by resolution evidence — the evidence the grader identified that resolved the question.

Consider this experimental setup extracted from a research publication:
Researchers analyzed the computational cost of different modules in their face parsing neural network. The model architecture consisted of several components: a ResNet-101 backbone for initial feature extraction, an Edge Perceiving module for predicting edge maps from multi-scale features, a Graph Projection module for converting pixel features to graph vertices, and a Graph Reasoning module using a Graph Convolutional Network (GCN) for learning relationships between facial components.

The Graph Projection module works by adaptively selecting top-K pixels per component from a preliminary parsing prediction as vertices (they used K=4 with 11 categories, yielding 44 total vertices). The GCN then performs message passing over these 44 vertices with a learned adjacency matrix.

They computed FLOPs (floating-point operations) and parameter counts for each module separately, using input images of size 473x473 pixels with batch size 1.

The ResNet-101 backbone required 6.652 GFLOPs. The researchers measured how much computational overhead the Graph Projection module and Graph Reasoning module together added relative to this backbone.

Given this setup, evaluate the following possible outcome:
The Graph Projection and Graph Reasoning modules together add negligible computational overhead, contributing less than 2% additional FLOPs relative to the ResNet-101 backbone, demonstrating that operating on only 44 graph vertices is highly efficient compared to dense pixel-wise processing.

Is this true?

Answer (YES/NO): NO